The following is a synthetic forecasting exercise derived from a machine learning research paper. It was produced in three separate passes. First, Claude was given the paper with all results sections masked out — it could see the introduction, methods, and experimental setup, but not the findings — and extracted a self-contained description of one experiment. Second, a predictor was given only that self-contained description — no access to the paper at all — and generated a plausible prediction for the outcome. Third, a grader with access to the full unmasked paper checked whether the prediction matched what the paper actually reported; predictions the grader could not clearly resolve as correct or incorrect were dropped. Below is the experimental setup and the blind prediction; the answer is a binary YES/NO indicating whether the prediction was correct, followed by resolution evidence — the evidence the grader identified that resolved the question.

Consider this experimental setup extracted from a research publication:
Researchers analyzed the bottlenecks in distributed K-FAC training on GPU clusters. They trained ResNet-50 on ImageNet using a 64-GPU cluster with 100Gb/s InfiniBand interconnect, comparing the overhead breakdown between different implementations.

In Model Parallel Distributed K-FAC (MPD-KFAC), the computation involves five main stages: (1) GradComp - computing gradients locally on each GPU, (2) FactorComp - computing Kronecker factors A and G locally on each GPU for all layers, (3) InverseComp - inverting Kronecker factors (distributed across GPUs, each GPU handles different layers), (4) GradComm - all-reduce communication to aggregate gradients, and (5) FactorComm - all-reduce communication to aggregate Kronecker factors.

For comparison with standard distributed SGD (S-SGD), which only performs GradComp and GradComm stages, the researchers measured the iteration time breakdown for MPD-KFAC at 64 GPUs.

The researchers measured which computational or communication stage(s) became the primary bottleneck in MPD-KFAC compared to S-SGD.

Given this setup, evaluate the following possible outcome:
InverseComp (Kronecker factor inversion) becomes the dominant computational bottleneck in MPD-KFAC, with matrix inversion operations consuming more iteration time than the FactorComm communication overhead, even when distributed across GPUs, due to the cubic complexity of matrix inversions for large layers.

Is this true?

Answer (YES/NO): NO